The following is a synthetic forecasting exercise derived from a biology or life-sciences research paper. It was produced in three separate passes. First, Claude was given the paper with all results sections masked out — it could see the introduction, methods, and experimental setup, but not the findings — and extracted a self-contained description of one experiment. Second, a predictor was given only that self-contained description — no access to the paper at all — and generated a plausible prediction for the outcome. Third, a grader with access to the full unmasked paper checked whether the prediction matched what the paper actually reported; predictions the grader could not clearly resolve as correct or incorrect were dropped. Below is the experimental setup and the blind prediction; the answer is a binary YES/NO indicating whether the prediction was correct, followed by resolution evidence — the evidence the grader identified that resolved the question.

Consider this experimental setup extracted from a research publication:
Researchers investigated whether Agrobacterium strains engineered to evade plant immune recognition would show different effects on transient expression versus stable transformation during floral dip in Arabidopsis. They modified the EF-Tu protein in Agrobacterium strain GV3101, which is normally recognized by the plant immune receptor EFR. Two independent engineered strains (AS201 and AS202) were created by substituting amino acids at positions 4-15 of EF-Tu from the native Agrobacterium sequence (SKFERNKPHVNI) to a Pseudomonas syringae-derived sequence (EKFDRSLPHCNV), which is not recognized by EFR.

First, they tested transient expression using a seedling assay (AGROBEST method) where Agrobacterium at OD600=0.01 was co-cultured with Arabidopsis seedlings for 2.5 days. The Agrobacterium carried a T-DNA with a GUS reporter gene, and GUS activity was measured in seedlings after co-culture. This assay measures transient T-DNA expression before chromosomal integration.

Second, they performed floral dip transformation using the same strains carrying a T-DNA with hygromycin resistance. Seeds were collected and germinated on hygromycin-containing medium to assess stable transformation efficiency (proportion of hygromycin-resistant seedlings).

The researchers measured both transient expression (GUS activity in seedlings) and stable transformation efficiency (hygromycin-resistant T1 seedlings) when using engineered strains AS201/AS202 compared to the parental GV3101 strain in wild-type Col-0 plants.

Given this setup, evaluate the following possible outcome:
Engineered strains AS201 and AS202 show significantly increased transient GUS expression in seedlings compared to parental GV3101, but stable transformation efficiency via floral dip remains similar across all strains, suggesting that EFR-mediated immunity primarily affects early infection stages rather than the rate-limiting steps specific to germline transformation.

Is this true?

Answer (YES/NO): YES